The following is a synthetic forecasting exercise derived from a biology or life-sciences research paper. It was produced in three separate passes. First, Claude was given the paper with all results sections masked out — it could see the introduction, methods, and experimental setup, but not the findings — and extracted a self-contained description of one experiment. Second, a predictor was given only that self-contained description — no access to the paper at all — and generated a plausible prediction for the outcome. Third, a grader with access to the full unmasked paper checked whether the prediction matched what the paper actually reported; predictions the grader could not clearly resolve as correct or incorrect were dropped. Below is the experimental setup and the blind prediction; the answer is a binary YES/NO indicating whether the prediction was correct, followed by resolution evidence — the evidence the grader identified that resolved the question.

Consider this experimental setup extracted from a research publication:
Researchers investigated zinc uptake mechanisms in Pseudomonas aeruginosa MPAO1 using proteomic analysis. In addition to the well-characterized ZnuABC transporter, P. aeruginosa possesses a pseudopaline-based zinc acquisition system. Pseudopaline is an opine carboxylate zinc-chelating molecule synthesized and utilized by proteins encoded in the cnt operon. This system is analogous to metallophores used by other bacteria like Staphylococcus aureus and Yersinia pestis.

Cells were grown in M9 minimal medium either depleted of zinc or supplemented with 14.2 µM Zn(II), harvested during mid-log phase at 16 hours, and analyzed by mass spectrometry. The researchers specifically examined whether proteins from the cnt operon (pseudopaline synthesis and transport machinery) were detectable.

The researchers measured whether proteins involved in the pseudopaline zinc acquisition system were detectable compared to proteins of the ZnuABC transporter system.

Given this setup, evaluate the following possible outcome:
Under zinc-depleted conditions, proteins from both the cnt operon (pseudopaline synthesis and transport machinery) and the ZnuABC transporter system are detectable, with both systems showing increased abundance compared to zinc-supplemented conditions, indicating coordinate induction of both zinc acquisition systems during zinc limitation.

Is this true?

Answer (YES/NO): NO